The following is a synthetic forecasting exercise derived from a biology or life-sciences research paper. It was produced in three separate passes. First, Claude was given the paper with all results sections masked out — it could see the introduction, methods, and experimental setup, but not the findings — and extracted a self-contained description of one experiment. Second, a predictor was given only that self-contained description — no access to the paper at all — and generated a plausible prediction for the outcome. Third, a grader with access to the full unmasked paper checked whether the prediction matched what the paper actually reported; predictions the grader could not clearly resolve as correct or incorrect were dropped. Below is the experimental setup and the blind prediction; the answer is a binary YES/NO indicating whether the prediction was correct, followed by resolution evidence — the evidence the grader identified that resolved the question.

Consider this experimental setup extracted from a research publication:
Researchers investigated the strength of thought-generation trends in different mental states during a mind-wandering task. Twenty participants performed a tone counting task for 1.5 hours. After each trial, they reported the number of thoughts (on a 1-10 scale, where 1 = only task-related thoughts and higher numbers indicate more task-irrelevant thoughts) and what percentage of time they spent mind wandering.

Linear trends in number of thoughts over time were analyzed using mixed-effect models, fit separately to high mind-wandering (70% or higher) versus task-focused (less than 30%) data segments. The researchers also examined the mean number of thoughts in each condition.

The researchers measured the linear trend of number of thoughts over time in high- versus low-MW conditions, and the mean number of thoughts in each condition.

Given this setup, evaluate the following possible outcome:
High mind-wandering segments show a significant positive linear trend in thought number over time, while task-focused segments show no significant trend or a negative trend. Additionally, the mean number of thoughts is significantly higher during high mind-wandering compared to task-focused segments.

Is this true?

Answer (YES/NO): NO